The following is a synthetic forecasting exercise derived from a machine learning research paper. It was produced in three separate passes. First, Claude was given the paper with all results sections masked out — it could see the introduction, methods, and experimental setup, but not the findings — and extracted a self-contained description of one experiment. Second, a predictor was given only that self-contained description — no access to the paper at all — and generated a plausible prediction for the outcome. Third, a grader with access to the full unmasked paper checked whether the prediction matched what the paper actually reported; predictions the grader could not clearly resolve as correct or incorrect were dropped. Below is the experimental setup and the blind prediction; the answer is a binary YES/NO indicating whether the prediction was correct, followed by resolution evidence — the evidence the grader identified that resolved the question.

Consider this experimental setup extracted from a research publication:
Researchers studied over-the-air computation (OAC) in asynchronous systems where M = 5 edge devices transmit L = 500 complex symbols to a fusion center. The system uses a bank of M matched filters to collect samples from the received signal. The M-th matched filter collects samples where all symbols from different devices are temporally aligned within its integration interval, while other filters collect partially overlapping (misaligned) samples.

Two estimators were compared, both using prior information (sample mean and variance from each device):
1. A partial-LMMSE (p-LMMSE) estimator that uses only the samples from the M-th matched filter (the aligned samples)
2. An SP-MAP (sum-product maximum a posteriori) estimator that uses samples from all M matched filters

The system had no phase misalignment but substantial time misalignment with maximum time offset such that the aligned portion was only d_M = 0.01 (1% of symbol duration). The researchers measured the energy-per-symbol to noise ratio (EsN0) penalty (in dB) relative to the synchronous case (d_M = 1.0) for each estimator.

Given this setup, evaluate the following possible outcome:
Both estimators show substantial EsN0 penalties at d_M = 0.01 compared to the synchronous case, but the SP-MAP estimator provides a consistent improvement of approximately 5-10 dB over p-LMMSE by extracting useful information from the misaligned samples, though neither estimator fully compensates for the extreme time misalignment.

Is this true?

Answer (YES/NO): NO